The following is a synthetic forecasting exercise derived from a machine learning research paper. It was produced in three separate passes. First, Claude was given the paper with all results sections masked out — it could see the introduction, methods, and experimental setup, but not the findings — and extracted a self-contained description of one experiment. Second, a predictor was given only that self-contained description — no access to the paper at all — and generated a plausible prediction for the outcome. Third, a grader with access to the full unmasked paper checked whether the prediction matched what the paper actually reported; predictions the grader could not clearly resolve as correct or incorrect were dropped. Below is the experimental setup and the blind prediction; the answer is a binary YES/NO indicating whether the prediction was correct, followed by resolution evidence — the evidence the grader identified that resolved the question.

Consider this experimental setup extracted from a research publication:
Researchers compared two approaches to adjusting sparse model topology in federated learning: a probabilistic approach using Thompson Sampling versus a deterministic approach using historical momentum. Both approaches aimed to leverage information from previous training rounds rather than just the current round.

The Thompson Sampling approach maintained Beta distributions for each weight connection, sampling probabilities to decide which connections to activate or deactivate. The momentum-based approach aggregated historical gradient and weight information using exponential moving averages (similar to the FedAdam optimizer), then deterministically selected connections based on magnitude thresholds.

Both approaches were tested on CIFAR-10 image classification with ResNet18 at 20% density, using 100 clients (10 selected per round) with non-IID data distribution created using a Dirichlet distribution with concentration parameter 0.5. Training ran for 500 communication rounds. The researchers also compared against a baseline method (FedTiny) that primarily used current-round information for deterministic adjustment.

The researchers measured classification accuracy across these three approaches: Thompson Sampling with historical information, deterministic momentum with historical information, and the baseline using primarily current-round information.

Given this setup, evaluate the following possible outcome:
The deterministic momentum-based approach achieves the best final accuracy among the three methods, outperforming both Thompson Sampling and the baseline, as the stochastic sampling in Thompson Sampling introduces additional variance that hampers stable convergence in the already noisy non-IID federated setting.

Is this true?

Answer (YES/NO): NO